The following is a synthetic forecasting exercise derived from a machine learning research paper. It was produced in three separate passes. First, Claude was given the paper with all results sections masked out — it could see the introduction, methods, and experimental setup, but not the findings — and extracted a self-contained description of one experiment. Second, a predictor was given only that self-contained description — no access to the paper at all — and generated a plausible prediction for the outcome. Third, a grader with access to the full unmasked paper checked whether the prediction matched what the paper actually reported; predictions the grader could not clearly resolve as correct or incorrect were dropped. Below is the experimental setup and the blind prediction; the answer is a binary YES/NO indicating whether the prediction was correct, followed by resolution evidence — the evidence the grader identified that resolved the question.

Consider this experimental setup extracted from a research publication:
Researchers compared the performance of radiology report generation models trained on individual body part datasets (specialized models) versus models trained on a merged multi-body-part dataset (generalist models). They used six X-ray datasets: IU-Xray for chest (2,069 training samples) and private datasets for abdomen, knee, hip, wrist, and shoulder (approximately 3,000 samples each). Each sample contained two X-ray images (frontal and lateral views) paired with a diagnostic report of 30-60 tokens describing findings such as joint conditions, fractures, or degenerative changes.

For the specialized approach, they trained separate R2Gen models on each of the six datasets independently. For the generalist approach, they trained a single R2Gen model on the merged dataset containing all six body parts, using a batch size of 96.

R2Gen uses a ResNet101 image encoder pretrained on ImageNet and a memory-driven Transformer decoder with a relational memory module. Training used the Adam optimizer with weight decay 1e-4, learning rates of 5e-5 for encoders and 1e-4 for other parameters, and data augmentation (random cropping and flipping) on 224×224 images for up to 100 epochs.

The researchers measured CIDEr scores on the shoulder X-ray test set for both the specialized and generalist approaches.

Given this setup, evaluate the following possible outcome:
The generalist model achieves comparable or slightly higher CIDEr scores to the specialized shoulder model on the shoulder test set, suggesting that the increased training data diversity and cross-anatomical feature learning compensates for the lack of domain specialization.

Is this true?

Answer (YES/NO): NO